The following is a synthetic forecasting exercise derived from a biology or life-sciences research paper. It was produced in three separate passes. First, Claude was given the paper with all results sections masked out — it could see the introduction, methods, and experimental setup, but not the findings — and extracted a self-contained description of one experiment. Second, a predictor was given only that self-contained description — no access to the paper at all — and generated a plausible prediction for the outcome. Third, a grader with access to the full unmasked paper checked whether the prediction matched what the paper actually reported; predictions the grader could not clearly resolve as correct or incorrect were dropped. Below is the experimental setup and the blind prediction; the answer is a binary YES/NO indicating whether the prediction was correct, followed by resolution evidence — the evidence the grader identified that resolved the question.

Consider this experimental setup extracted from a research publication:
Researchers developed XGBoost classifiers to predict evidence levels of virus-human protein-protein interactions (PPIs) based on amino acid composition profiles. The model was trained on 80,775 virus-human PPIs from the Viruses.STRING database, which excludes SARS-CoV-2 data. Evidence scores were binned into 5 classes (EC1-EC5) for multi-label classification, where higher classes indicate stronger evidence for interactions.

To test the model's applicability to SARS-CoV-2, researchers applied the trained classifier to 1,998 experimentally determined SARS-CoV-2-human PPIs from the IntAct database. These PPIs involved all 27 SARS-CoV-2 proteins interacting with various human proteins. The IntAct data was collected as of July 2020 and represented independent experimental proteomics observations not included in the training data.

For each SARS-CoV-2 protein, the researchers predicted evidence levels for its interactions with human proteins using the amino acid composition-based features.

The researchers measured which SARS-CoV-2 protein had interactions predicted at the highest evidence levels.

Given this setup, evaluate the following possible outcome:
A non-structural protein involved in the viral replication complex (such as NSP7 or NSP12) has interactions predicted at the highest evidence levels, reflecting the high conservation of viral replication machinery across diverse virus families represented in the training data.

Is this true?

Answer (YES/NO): NO